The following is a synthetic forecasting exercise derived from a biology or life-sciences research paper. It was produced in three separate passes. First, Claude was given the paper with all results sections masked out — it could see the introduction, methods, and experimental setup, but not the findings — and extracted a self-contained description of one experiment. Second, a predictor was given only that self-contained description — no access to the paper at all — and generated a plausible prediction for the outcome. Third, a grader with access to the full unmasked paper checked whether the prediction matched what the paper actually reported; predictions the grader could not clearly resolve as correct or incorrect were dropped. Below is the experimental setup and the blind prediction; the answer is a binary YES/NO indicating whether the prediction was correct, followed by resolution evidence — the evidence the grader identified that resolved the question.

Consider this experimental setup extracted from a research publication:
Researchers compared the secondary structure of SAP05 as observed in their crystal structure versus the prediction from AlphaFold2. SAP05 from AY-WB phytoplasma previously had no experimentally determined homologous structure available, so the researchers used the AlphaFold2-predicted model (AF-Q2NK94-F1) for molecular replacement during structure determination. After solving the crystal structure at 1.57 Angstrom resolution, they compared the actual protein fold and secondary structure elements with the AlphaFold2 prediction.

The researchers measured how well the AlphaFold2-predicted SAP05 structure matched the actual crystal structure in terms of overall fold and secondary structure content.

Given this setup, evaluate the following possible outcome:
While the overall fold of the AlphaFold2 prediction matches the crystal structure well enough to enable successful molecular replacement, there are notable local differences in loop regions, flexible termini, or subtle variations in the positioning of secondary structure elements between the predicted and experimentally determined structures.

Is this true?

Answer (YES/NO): NO